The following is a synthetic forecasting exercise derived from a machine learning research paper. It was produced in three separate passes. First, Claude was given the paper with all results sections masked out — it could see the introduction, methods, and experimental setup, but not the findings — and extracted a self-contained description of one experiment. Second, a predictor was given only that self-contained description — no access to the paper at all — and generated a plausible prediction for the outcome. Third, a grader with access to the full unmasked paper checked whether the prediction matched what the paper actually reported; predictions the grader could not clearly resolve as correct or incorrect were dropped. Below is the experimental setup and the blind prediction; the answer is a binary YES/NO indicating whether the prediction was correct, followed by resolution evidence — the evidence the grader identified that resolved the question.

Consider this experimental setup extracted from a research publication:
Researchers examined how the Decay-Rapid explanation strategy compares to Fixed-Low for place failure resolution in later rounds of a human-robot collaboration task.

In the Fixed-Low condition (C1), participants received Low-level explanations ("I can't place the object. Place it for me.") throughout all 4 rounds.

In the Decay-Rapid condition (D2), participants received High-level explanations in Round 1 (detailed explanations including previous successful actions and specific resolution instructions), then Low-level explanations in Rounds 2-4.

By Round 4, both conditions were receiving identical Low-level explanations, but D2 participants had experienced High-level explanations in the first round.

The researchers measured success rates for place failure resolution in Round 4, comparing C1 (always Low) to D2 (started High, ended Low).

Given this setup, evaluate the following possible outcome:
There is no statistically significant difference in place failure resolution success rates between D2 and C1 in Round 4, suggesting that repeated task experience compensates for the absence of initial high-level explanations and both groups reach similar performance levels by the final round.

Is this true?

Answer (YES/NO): NO